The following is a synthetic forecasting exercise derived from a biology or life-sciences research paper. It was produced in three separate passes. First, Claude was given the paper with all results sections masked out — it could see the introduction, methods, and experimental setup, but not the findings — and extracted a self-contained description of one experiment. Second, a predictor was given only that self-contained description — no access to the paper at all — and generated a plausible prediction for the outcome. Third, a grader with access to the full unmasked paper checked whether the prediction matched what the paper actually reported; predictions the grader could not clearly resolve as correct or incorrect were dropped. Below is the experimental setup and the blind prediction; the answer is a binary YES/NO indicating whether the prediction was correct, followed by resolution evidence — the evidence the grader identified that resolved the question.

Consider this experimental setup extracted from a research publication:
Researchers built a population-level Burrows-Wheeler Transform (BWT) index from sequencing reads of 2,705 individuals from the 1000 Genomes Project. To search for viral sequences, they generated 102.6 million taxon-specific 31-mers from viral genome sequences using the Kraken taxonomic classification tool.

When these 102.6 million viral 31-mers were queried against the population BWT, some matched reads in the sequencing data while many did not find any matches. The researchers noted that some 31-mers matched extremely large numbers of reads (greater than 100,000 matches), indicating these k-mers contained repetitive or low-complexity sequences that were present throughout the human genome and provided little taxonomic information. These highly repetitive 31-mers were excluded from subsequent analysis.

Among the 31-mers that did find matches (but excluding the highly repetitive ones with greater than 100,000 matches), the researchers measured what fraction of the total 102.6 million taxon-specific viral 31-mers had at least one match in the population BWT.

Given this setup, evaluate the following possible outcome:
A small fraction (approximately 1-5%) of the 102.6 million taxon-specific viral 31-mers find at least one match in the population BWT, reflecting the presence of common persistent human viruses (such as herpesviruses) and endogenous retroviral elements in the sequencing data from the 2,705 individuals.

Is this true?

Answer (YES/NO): NO